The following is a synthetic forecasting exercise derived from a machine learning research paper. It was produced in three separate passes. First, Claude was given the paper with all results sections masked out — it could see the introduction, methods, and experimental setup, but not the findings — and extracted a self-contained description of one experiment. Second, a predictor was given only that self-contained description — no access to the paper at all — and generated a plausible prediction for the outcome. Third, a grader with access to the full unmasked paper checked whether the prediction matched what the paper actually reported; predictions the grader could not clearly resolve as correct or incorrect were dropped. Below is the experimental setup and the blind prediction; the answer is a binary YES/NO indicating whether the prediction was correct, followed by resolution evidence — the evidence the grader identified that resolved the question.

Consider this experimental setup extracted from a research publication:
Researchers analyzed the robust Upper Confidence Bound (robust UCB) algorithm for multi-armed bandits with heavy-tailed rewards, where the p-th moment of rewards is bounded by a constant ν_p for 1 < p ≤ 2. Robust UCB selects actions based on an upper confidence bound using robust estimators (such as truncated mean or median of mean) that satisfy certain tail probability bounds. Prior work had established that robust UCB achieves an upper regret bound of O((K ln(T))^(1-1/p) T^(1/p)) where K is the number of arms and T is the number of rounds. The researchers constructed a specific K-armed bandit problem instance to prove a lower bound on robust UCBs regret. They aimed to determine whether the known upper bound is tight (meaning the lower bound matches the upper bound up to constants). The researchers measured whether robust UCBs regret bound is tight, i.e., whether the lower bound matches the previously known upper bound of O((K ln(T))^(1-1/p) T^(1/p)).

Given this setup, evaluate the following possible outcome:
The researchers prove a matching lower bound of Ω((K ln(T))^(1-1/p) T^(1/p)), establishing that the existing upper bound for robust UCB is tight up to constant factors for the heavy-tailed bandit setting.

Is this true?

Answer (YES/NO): YES